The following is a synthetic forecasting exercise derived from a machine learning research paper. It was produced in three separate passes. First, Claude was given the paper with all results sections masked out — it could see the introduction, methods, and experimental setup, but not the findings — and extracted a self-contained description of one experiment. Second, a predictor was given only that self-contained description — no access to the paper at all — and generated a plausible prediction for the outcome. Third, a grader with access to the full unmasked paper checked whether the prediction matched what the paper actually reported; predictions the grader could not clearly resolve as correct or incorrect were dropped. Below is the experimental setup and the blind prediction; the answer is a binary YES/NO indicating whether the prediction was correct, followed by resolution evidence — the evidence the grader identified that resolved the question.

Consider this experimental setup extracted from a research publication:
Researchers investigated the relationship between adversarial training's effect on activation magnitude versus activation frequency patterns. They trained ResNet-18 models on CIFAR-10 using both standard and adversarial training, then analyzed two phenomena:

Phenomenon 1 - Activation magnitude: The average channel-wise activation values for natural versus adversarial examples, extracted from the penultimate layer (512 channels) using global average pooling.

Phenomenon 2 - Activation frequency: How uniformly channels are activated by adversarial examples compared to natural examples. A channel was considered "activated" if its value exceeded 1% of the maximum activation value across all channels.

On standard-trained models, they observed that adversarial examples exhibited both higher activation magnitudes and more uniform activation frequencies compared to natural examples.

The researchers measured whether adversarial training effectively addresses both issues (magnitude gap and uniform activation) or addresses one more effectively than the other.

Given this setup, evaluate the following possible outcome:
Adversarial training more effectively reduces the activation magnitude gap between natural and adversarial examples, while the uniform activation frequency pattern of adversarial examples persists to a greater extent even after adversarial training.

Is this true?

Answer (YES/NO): YES